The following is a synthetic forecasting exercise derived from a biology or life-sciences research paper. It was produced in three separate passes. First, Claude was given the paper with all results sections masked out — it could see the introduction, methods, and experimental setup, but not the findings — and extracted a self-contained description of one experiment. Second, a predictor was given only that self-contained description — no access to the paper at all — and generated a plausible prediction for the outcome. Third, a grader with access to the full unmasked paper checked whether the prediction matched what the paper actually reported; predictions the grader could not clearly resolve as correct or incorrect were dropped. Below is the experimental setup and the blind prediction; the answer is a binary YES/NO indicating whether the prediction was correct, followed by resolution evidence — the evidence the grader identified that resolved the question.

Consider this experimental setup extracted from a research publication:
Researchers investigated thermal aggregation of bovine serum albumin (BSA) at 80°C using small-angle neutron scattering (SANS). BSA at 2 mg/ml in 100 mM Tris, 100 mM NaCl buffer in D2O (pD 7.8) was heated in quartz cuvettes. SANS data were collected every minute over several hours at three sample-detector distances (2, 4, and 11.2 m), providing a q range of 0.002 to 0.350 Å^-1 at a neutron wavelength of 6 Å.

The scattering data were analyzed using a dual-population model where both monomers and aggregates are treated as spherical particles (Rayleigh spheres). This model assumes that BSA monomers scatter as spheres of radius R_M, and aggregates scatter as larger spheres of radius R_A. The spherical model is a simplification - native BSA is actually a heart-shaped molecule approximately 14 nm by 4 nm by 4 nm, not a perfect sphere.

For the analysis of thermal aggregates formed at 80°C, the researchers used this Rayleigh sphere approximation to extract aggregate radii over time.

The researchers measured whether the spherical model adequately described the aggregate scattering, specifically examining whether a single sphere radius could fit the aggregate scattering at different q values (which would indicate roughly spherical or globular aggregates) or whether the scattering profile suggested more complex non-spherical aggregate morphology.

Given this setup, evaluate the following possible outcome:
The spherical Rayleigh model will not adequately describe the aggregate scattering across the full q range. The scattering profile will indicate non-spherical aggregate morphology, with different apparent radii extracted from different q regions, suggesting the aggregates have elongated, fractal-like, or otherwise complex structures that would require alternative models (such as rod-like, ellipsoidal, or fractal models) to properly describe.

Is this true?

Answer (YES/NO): NO